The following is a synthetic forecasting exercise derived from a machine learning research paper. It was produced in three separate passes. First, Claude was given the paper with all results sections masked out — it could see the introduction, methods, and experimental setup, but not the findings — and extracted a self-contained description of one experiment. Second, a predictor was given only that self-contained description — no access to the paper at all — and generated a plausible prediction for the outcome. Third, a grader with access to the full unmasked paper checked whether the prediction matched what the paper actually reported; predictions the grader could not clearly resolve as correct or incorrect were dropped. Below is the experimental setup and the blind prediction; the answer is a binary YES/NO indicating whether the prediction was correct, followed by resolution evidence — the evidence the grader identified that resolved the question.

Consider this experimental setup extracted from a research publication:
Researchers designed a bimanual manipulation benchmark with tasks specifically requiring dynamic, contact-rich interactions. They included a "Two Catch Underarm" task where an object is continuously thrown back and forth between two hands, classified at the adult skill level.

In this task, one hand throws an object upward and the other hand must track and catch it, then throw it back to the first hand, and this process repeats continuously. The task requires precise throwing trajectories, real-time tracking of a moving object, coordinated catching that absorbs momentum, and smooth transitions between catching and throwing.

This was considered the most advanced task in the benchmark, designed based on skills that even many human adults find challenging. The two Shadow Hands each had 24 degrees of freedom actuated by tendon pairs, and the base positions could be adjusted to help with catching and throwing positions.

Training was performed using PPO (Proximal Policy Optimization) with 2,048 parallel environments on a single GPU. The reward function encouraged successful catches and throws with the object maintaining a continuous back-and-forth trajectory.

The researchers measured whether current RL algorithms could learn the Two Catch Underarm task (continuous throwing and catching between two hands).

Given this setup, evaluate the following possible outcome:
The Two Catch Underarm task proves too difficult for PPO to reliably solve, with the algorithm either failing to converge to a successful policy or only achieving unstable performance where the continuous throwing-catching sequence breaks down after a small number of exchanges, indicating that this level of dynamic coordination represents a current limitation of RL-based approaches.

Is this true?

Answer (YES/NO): YES